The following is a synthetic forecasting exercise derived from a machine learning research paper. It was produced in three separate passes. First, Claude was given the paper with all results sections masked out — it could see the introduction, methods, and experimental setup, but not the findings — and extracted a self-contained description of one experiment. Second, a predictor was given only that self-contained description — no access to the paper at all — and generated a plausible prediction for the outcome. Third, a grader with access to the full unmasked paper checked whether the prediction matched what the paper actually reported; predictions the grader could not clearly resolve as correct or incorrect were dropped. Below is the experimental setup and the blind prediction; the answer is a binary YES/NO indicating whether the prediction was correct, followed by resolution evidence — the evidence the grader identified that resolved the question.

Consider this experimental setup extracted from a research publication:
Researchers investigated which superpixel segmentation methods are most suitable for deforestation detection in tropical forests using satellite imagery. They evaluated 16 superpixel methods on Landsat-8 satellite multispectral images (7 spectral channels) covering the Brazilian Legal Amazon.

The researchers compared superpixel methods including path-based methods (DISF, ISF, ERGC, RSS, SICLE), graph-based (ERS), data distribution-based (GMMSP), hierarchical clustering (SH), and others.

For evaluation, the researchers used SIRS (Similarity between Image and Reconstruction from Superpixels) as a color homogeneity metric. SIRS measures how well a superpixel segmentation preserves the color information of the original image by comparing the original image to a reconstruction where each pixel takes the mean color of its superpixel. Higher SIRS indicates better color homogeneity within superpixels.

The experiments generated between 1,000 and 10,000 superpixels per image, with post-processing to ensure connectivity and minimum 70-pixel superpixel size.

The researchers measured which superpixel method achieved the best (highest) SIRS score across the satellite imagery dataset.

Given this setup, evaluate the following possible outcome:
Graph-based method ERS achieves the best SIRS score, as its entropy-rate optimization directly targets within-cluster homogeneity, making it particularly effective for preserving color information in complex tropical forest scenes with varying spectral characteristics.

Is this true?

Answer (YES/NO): NO